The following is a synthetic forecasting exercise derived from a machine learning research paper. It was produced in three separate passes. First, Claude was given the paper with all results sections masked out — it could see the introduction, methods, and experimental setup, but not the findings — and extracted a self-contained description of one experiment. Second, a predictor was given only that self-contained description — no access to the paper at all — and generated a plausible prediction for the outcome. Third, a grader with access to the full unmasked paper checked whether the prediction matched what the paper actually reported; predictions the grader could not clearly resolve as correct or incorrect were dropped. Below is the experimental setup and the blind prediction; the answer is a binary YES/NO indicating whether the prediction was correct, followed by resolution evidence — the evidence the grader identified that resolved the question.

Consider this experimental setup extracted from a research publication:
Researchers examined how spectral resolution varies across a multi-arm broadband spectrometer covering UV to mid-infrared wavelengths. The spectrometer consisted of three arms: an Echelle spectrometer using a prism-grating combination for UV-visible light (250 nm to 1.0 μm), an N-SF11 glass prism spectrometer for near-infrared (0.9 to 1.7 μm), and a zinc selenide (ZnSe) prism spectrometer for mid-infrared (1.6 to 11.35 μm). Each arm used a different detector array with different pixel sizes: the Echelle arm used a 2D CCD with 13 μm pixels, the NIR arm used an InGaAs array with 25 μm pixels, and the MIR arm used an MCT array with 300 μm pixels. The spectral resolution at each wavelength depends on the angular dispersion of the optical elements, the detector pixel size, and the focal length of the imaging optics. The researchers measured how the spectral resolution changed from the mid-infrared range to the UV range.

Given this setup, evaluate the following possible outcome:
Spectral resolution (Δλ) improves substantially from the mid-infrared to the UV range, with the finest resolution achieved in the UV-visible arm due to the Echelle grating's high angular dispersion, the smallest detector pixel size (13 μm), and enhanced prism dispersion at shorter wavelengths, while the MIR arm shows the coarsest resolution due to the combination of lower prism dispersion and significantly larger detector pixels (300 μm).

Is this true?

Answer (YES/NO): YES